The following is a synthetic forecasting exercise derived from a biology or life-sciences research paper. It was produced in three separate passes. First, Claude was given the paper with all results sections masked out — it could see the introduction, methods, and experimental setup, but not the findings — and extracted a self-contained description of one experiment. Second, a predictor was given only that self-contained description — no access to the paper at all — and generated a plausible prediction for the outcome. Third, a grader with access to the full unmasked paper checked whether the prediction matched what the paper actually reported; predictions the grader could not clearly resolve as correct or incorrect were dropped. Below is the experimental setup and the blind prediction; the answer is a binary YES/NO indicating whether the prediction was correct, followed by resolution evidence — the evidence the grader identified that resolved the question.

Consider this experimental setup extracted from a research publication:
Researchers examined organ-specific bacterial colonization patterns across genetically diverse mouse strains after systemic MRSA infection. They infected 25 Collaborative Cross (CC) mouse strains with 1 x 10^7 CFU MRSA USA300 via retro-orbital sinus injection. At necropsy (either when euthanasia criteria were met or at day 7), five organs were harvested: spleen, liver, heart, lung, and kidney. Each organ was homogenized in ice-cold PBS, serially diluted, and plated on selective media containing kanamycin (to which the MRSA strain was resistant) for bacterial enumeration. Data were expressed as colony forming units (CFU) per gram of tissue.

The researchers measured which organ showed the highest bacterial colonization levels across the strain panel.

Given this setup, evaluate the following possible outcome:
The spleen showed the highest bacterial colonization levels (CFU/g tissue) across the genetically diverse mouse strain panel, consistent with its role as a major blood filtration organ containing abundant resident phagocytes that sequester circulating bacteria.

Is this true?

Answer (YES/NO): NO